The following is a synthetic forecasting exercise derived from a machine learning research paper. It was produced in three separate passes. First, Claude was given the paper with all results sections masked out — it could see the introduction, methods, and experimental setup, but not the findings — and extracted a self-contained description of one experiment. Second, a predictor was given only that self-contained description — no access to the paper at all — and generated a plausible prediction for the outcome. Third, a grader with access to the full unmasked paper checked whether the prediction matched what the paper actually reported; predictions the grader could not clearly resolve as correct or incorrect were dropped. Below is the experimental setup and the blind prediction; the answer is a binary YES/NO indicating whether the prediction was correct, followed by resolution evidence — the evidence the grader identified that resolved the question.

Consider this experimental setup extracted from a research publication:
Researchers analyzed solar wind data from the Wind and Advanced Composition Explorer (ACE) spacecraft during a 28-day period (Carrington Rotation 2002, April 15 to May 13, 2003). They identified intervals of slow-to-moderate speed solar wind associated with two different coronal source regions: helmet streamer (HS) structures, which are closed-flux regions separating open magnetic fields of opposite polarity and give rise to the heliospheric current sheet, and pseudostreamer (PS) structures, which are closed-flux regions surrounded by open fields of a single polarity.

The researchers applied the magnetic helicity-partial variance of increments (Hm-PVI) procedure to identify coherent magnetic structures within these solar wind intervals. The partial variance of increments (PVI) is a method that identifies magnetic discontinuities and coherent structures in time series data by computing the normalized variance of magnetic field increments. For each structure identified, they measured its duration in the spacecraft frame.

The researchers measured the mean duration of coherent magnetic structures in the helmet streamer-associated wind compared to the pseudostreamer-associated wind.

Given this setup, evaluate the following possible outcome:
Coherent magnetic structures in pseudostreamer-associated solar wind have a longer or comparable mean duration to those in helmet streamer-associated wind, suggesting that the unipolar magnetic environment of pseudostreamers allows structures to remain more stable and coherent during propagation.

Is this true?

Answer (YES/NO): YES